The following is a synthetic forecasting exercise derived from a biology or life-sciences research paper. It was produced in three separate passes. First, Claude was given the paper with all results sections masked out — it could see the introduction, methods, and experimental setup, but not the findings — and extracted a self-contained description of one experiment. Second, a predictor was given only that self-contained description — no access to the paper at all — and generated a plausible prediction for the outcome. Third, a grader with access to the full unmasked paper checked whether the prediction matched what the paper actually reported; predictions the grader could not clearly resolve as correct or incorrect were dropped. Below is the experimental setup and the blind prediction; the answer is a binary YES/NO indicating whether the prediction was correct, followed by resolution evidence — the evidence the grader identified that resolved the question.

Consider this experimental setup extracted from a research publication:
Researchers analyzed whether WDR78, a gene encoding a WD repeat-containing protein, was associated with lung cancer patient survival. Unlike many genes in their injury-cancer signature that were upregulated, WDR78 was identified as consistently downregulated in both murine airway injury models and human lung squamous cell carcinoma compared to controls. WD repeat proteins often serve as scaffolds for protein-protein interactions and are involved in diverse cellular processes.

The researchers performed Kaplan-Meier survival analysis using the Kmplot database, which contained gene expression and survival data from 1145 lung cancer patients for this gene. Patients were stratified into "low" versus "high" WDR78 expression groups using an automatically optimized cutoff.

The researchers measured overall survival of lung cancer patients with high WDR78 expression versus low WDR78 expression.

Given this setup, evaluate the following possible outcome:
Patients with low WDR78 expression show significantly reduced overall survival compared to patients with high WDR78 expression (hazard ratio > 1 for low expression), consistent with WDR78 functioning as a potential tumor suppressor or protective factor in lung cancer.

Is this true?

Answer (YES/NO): NO